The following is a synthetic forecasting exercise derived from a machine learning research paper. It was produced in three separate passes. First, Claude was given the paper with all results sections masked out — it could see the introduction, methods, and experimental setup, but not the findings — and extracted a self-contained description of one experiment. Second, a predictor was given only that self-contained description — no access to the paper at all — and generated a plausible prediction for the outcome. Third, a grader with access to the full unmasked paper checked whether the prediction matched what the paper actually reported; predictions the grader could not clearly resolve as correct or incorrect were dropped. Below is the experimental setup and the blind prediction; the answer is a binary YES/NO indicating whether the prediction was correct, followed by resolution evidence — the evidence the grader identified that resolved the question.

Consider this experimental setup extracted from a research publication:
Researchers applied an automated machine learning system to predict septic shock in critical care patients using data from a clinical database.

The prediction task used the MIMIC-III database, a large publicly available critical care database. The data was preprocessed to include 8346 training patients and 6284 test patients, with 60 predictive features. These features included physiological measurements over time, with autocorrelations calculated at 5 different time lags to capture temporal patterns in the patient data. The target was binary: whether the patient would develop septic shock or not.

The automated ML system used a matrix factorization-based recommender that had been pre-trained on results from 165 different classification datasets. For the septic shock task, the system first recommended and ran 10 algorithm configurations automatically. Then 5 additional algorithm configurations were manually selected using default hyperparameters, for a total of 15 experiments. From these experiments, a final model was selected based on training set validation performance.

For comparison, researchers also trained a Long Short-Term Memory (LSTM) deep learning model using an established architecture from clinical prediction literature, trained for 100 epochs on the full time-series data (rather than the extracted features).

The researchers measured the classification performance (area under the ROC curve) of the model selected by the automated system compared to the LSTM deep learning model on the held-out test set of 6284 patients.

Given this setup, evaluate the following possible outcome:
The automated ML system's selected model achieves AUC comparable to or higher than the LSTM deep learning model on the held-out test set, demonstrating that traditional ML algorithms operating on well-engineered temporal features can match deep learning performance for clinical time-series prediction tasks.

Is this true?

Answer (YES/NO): YES